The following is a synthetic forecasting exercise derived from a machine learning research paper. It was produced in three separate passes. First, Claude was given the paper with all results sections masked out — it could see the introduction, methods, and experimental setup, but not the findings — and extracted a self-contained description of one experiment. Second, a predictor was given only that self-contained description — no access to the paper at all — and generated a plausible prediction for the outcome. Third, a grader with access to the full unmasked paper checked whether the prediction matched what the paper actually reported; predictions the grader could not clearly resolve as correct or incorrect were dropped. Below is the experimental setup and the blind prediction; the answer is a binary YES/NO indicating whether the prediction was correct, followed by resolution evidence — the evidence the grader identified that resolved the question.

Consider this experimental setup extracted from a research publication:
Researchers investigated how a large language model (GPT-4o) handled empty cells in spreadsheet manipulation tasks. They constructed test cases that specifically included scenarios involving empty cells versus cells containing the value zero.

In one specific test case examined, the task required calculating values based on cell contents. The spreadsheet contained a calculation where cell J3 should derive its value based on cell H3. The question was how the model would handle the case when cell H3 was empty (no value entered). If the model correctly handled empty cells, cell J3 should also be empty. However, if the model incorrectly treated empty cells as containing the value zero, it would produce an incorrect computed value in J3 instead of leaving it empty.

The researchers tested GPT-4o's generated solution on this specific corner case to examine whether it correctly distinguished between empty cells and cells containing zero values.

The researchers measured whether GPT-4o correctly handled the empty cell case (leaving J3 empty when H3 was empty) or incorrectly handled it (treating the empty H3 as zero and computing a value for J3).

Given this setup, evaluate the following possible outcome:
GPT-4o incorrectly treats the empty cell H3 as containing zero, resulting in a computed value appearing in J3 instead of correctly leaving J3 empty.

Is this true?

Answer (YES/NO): YES